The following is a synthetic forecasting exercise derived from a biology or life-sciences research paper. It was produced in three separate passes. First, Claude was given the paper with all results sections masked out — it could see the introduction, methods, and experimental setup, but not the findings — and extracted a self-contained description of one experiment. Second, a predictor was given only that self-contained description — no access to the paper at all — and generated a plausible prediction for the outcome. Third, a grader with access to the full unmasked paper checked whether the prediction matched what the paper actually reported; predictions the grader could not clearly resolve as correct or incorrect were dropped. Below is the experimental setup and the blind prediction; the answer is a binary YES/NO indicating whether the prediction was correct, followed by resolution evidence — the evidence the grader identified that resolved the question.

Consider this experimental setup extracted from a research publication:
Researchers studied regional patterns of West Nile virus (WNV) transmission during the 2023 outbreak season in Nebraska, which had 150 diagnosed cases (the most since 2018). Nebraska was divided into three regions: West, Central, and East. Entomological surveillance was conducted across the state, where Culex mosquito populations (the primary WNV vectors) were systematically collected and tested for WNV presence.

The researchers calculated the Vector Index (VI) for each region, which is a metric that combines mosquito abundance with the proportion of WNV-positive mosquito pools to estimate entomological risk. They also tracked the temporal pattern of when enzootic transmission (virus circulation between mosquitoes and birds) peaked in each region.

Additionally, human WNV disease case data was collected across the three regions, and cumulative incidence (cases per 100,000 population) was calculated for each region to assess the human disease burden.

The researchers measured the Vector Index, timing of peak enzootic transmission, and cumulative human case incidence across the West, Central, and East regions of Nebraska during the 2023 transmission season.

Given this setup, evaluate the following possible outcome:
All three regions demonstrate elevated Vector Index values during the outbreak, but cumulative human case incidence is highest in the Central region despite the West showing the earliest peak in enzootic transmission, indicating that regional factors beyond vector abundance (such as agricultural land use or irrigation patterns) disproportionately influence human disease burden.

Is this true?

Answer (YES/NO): NO